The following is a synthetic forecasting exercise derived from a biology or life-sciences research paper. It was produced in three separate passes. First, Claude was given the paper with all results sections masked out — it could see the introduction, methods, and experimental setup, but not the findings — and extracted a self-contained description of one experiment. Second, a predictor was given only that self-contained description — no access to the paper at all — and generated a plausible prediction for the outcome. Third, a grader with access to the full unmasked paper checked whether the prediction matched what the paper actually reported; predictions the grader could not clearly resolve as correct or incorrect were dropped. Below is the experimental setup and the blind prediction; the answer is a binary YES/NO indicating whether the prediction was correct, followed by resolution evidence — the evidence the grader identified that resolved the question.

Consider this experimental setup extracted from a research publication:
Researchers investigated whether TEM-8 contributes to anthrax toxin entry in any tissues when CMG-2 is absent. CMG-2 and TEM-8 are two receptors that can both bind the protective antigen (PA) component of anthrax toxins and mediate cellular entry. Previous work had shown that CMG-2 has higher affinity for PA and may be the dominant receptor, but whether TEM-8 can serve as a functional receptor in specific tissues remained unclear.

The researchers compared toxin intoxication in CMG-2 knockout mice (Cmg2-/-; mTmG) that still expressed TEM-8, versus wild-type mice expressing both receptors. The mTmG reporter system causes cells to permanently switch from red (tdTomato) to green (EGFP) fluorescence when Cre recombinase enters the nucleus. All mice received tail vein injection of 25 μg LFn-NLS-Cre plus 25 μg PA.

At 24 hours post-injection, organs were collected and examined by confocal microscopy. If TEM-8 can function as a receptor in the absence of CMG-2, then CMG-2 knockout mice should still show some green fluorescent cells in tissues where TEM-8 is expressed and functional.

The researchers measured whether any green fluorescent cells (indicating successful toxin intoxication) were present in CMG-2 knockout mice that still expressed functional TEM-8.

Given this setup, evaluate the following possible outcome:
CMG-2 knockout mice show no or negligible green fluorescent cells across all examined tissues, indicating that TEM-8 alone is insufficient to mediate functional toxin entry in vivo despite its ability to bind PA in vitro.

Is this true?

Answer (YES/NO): NO